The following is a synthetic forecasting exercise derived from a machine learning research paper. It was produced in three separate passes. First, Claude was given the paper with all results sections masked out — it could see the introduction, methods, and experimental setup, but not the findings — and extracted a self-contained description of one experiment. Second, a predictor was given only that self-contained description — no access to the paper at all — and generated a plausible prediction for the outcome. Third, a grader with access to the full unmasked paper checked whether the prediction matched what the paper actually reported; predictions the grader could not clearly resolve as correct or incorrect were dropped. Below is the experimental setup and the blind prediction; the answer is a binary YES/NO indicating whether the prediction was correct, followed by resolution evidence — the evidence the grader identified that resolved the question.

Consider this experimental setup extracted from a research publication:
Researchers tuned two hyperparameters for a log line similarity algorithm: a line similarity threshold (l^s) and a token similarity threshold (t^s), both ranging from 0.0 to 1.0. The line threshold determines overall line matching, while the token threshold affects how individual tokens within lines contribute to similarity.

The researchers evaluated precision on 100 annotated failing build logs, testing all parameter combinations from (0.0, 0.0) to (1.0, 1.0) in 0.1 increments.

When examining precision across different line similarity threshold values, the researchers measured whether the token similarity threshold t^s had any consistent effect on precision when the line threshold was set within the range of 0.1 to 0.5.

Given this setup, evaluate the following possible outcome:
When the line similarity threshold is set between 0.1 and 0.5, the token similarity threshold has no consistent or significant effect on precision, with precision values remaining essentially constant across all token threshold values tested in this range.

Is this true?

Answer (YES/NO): YES